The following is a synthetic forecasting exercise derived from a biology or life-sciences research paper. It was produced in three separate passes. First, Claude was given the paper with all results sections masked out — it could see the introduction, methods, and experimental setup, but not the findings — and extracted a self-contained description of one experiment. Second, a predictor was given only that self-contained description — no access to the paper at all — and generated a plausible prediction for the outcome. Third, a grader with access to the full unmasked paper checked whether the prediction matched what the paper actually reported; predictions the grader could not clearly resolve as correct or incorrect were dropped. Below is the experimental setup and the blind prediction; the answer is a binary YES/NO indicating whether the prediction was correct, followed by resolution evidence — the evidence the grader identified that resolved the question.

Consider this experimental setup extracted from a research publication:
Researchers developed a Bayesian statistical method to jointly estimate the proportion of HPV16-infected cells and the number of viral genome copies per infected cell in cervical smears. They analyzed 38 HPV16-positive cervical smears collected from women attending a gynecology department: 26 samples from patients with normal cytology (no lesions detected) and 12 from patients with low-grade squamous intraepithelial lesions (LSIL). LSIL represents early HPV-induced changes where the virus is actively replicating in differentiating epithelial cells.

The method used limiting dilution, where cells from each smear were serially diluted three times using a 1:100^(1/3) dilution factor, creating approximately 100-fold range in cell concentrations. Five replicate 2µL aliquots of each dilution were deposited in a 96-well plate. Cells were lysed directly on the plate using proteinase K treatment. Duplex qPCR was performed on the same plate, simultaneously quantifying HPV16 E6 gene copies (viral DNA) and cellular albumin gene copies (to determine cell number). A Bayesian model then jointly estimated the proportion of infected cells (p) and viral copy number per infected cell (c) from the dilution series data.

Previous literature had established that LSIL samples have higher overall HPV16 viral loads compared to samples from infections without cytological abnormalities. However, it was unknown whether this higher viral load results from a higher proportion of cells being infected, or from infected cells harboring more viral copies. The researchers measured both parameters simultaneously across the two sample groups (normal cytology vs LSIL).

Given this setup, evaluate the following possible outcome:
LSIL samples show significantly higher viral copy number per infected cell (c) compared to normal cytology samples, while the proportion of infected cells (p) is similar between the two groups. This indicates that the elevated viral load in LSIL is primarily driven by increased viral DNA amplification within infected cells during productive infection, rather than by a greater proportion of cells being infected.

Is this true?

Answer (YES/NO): YES